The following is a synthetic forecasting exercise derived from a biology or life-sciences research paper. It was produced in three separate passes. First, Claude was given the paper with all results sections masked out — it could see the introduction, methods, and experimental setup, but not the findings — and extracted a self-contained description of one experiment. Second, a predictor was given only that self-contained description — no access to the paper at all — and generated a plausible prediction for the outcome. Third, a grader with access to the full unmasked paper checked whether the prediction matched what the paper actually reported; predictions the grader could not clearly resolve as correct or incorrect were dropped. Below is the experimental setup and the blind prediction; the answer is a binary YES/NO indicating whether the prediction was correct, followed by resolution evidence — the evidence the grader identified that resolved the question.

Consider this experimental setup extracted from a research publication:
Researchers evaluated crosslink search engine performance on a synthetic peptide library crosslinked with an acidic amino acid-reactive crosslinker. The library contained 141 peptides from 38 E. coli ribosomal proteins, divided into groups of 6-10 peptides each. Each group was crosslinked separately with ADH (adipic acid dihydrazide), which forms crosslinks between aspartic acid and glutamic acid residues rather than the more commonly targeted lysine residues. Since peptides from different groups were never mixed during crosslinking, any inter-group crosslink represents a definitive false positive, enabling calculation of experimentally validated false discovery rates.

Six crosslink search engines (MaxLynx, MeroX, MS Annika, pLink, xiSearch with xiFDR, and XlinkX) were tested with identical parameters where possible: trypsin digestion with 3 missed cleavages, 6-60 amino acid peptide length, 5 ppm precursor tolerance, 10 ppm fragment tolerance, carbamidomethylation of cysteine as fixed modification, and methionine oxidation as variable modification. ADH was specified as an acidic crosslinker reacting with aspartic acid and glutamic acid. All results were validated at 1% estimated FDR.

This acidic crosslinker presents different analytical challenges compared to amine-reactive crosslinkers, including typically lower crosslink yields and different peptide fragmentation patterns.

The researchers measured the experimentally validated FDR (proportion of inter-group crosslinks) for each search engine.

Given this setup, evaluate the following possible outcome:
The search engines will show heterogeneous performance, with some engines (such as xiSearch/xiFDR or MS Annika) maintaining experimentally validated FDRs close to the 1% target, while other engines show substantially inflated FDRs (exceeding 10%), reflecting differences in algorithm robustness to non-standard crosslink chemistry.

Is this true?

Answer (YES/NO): NO